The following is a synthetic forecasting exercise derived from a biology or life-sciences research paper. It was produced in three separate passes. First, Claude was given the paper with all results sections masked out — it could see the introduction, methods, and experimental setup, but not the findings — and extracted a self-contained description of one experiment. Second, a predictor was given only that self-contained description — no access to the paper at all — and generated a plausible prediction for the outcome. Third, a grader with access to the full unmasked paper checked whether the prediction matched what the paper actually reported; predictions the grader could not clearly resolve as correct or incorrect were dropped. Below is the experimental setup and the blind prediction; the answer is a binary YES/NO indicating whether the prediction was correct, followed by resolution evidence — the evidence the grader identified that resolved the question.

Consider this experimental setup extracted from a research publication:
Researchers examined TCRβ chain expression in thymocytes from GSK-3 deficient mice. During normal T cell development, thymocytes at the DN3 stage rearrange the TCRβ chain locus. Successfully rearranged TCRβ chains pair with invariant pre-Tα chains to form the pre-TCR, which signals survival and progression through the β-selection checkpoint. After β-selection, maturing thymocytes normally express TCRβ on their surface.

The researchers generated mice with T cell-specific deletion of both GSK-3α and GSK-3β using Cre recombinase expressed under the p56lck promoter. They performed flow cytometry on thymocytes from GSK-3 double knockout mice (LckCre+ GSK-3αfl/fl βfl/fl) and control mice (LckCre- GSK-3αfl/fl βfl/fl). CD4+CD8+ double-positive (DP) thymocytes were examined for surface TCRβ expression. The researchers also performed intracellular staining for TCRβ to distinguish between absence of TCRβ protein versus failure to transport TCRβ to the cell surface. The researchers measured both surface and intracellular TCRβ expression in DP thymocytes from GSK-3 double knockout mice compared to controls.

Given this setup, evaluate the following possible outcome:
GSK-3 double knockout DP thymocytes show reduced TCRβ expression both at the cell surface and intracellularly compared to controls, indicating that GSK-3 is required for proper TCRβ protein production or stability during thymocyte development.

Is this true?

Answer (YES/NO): YES